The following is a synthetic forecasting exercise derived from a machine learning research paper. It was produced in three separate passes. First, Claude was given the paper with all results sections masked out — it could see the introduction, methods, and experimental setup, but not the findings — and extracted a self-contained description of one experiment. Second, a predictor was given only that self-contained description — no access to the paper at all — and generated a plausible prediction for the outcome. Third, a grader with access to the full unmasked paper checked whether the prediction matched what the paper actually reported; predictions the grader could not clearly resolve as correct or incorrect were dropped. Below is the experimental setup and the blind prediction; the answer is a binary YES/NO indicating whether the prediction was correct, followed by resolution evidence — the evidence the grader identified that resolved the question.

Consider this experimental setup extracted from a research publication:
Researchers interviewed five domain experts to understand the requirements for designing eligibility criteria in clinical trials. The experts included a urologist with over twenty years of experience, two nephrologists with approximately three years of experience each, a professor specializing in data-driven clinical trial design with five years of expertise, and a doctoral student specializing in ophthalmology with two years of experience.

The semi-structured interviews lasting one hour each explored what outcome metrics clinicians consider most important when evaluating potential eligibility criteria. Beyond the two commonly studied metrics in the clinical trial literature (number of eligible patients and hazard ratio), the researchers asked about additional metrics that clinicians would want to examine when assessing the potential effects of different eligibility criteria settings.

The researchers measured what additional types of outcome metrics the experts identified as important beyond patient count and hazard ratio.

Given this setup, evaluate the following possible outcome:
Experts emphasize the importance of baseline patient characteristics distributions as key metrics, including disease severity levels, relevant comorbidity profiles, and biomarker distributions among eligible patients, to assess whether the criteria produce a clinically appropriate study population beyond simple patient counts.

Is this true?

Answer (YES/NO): NO